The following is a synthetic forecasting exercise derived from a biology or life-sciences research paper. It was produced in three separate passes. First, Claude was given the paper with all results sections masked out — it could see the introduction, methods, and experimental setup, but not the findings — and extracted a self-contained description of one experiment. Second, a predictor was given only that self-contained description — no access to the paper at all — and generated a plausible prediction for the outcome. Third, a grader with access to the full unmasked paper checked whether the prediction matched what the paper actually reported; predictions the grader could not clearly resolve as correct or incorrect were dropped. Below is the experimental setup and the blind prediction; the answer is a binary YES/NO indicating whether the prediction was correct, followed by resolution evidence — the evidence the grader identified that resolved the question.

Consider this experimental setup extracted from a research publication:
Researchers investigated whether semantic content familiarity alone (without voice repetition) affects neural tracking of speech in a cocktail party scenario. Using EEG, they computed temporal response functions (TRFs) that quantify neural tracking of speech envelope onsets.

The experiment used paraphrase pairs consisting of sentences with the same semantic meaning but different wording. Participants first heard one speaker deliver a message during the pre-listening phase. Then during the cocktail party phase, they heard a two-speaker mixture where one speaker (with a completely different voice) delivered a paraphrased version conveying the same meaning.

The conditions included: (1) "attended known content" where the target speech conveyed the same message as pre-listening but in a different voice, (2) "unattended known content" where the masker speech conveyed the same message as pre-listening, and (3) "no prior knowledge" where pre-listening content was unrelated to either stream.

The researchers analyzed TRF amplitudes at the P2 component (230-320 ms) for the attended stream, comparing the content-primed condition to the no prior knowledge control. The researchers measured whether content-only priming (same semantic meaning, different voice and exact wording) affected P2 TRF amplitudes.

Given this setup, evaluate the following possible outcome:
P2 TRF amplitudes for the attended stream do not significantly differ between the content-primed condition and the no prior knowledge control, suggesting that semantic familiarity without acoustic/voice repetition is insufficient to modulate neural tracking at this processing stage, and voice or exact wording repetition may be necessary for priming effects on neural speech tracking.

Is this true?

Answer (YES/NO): YES